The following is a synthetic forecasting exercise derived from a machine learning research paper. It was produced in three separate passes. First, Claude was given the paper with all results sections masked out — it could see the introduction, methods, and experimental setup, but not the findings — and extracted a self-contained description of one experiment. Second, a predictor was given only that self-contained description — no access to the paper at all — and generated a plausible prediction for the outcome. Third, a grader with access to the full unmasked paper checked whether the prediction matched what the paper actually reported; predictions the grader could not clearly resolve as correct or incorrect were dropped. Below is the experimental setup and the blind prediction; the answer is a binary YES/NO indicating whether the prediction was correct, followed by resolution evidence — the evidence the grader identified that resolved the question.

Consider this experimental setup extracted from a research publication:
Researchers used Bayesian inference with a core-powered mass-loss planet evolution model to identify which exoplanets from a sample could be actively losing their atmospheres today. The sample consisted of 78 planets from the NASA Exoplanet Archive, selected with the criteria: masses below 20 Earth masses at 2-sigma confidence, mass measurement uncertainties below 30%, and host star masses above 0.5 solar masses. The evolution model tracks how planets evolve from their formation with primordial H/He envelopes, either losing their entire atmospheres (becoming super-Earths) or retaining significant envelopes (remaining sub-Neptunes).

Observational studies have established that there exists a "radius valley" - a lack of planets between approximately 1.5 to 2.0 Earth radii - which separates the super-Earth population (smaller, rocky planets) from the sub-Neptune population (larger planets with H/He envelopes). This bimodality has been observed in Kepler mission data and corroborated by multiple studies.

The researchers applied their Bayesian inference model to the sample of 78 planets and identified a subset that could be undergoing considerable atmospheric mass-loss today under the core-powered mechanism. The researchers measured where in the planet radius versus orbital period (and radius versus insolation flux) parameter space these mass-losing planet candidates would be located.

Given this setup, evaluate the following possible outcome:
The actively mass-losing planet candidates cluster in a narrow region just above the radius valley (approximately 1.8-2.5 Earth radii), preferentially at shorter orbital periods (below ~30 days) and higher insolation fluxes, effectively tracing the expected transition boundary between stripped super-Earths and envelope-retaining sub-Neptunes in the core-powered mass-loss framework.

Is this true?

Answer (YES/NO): NO